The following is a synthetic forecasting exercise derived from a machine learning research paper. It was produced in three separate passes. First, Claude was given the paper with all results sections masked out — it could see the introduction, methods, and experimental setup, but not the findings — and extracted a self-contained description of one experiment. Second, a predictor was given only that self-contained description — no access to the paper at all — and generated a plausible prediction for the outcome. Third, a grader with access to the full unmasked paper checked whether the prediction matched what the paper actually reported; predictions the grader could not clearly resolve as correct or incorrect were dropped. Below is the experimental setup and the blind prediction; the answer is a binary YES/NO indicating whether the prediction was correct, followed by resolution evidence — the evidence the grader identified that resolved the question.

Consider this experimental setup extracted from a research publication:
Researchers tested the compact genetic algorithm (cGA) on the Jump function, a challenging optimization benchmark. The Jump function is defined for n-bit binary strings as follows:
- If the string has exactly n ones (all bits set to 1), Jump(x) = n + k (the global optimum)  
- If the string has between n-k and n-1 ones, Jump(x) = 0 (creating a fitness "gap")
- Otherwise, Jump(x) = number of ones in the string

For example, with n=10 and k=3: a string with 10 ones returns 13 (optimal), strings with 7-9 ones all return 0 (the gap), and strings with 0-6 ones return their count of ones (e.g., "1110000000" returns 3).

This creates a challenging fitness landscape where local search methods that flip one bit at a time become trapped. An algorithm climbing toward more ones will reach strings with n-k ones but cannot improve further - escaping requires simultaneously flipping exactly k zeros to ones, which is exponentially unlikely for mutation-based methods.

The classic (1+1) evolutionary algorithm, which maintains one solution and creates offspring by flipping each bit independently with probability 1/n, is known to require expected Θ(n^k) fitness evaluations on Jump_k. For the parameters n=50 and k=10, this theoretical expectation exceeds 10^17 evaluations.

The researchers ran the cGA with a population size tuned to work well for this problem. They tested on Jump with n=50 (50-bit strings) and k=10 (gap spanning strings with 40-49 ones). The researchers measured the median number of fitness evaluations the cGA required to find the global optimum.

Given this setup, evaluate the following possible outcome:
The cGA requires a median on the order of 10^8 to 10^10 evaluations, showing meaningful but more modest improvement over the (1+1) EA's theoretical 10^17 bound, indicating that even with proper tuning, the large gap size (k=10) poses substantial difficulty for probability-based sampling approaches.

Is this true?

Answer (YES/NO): NO